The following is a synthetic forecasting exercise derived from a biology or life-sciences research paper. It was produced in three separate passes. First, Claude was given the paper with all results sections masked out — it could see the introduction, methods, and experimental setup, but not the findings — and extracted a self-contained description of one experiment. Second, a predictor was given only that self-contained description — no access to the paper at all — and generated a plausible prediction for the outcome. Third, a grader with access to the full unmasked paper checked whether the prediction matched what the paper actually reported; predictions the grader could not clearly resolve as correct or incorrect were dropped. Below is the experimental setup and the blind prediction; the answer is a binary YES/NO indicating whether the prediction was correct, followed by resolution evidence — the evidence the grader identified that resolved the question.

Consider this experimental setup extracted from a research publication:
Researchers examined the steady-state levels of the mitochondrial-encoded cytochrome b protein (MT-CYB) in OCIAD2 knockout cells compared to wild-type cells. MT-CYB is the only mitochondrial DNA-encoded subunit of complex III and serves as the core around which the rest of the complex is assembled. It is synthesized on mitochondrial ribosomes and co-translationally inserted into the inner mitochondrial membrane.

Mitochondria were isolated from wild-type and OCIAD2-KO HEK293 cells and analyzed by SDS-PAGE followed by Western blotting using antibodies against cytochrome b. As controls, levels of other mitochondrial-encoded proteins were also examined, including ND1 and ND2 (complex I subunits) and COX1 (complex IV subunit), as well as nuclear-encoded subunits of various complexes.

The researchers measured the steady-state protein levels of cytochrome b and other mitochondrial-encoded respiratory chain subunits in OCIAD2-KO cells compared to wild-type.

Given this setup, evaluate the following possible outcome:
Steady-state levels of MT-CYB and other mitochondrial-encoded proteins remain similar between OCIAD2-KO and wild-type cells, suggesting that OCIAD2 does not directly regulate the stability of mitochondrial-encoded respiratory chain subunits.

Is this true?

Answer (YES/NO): YES